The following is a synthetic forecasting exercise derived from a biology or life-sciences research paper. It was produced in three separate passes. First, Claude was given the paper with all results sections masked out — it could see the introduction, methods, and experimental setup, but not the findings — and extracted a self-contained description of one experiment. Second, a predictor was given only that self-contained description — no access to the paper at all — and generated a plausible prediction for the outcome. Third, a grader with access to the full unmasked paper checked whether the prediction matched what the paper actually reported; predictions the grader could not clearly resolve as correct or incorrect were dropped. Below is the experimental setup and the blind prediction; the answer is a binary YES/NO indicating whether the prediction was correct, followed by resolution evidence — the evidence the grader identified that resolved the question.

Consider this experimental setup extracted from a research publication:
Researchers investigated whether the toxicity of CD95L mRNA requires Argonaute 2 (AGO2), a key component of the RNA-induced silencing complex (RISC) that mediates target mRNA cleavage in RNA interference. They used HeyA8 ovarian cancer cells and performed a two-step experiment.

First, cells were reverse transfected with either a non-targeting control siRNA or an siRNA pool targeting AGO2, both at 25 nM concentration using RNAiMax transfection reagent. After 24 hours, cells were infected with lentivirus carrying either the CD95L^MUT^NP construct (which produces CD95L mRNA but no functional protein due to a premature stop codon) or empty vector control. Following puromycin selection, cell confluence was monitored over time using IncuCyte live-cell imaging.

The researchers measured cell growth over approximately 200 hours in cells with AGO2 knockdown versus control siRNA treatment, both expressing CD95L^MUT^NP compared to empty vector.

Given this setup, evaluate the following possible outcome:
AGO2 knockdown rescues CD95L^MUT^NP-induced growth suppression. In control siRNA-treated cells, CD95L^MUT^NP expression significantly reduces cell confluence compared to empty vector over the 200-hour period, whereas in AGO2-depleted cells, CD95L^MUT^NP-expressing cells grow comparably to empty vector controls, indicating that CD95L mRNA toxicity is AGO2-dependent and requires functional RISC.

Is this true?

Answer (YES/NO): YES